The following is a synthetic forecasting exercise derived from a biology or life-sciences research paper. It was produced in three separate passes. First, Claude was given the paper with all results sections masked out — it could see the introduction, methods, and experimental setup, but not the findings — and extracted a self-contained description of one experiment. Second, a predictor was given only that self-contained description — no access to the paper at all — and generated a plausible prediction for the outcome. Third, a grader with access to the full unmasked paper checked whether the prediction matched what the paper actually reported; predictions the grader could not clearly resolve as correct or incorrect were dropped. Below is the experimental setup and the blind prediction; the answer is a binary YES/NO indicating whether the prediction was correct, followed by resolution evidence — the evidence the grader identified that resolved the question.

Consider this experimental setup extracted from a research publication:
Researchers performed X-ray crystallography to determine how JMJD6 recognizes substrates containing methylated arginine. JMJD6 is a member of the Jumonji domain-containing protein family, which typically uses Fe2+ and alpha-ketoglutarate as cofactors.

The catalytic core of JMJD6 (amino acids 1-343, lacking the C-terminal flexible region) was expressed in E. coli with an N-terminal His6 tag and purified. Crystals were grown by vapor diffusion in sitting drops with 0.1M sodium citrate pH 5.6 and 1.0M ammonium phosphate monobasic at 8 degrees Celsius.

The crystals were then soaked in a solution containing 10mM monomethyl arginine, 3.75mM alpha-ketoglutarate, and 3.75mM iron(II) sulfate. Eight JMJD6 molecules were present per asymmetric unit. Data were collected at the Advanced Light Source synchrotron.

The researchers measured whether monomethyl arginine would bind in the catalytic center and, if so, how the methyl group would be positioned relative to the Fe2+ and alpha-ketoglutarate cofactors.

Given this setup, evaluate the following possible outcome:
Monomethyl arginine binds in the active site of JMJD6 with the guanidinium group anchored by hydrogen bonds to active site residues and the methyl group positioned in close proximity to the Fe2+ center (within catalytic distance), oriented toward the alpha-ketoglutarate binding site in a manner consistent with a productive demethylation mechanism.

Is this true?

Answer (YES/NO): NO